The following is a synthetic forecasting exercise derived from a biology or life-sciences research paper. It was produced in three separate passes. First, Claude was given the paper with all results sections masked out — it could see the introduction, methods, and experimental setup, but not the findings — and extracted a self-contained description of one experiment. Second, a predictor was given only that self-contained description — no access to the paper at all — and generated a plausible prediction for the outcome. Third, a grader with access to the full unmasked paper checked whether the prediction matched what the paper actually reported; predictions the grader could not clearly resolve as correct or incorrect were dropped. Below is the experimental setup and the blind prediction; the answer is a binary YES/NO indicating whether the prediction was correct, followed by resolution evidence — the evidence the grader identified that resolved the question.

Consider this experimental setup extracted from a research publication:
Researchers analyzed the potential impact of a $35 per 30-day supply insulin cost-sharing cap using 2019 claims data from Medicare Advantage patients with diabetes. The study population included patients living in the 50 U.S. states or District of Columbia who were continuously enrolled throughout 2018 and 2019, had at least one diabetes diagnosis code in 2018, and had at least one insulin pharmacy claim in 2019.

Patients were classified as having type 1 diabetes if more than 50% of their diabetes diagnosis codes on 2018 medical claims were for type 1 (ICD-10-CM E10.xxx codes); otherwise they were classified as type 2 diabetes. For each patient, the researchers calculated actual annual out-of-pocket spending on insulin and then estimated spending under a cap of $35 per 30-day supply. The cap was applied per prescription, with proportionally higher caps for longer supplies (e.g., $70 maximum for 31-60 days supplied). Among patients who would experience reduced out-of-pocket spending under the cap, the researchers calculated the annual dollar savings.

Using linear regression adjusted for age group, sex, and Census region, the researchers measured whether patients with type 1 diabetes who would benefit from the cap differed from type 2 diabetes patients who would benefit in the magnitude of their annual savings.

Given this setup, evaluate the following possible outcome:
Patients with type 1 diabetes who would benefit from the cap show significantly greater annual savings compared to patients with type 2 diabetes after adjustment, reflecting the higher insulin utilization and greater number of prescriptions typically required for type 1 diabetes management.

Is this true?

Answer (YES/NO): YES